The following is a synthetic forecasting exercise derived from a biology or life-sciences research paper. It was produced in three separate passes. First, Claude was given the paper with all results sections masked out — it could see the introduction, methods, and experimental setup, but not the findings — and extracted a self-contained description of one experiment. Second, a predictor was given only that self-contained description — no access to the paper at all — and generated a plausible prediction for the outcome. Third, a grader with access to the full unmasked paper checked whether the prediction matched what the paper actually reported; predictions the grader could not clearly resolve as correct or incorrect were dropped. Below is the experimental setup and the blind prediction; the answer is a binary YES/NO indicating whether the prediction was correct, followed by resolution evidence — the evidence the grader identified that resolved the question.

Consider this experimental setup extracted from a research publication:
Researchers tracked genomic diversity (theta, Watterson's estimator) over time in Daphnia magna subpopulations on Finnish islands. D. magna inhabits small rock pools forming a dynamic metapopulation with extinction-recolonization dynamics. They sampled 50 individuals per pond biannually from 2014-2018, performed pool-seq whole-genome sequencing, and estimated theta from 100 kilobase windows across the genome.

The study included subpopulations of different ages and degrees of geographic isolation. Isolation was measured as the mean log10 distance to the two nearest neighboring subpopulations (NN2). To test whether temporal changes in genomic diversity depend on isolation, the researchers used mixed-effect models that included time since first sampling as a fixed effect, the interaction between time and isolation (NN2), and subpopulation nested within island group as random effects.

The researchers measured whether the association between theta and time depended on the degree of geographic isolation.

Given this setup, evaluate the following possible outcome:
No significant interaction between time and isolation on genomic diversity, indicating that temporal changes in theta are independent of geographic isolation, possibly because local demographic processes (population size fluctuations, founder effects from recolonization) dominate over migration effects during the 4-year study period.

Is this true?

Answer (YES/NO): YES